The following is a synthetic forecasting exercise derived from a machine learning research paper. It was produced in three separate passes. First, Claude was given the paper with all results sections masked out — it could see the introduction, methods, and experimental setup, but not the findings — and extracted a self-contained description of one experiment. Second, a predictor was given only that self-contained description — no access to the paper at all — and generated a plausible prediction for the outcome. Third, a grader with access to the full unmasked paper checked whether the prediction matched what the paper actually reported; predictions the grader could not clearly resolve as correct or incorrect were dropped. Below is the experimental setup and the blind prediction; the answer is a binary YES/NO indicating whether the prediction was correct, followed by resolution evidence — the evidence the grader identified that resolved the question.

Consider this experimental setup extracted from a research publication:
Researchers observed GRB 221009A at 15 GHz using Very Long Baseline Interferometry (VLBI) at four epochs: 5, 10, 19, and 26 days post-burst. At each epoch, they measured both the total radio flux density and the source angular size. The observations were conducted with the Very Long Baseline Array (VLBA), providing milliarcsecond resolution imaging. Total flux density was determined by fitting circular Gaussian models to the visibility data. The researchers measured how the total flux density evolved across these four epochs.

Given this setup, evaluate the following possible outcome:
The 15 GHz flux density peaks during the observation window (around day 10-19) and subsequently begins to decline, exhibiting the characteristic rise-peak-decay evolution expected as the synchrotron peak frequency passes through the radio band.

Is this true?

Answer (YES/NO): YES